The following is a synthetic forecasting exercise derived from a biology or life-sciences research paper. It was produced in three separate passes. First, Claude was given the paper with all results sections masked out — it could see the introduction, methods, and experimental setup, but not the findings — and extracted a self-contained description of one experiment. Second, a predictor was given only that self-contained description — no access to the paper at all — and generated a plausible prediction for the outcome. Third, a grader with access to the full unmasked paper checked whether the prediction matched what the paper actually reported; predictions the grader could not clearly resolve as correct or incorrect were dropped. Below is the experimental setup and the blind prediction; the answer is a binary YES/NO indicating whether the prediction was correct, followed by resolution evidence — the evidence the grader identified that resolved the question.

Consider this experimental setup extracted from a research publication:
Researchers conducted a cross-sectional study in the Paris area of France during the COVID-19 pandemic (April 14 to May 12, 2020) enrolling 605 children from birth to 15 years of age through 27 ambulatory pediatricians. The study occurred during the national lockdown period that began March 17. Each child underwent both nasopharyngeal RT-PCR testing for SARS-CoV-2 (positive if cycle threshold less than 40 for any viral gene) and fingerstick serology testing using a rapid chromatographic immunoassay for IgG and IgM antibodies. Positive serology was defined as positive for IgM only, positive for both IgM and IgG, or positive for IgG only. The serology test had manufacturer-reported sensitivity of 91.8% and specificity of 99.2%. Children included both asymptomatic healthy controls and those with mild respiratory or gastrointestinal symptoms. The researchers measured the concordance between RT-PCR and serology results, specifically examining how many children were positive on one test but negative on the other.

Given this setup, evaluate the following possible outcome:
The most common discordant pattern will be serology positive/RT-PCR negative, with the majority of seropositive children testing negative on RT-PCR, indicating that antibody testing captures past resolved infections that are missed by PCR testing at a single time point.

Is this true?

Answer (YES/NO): YES